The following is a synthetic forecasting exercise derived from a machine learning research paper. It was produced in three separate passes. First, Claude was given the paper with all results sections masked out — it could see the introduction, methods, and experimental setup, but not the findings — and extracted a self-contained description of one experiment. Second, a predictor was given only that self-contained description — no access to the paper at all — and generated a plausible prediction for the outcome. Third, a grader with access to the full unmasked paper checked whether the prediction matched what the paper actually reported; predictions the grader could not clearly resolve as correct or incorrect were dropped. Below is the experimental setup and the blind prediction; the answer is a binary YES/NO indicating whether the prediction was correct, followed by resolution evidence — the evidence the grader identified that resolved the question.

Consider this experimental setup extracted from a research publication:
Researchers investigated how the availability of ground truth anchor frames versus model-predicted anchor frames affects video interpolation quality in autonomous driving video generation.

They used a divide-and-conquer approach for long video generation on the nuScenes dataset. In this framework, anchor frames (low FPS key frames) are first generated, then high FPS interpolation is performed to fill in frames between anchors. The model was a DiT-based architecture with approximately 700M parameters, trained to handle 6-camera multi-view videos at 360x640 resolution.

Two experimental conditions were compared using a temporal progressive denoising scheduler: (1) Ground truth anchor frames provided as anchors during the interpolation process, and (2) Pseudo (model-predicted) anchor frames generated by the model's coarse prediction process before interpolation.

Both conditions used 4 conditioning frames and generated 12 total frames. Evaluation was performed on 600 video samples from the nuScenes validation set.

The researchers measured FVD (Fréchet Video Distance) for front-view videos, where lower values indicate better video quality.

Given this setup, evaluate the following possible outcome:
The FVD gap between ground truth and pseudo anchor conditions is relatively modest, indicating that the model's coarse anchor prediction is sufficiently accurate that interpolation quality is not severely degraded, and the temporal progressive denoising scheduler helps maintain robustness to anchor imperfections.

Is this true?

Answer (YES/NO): NO